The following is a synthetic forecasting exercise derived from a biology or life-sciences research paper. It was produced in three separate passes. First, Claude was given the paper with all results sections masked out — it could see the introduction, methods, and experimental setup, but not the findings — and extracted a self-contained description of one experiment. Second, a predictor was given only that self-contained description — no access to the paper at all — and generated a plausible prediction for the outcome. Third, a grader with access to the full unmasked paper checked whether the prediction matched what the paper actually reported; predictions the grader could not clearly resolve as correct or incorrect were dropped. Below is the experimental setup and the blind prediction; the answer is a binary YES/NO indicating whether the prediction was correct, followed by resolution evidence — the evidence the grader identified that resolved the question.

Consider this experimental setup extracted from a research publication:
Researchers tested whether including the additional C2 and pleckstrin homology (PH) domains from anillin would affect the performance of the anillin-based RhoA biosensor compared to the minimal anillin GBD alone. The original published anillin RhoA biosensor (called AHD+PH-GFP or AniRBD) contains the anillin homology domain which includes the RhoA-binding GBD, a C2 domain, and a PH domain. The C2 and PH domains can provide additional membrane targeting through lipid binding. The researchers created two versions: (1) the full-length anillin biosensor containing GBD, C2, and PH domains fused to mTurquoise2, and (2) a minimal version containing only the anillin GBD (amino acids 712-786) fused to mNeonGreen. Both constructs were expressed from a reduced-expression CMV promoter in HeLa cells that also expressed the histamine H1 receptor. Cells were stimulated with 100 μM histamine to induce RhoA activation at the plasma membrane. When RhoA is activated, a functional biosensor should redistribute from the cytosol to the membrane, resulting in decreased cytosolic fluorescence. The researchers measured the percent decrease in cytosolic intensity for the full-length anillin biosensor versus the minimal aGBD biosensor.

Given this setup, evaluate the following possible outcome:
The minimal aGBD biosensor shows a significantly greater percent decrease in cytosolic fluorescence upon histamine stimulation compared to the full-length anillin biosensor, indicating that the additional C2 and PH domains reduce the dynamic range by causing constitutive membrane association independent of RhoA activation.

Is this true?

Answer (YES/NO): NO